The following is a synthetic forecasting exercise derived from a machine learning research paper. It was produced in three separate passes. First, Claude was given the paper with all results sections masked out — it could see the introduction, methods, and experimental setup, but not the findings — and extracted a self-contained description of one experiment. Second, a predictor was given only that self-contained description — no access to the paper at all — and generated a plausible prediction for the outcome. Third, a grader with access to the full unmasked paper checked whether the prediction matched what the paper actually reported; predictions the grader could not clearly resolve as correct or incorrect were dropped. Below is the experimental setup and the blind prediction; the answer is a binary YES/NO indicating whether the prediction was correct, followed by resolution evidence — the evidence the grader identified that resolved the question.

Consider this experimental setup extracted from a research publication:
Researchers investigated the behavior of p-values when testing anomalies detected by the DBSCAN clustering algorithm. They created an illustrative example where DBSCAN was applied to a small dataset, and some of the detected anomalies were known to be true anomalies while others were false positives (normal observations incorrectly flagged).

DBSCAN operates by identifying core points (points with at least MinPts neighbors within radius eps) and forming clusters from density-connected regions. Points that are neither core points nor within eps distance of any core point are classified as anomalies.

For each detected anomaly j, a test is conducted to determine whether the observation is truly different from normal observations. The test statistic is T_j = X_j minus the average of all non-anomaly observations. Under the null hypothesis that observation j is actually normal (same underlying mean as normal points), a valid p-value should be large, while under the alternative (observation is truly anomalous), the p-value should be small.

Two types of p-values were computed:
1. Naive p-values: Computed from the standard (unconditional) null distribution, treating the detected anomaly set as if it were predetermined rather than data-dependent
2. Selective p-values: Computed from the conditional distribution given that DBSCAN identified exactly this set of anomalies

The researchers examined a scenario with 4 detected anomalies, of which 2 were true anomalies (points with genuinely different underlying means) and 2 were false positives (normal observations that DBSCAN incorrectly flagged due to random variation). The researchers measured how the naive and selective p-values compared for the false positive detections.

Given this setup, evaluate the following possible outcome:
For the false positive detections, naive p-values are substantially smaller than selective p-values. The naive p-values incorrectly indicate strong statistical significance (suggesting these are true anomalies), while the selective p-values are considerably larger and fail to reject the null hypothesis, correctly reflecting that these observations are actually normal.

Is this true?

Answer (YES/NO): YES